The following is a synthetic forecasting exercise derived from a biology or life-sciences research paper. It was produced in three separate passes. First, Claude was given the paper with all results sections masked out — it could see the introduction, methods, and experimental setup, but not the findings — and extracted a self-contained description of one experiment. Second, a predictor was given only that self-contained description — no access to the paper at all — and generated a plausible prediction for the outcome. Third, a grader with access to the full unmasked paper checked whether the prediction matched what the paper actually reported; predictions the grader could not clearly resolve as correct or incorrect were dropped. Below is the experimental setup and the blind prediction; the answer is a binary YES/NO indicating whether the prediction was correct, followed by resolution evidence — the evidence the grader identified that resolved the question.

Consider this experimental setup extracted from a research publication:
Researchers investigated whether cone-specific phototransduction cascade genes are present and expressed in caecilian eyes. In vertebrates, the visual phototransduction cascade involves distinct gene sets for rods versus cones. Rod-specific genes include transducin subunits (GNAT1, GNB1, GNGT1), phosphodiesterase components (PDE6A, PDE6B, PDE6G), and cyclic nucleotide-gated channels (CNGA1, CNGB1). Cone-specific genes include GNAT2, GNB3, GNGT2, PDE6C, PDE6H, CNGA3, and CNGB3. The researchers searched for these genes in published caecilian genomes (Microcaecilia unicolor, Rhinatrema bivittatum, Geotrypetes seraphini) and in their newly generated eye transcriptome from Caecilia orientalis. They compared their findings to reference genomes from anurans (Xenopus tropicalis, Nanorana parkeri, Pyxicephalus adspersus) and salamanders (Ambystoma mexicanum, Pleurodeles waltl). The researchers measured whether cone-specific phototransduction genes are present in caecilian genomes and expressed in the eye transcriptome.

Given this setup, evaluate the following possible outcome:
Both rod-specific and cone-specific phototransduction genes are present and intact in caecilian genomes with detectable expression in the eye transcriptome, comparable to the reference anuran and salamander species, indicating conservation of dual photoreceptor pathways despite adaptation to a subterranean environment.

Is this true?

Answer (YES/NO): NO